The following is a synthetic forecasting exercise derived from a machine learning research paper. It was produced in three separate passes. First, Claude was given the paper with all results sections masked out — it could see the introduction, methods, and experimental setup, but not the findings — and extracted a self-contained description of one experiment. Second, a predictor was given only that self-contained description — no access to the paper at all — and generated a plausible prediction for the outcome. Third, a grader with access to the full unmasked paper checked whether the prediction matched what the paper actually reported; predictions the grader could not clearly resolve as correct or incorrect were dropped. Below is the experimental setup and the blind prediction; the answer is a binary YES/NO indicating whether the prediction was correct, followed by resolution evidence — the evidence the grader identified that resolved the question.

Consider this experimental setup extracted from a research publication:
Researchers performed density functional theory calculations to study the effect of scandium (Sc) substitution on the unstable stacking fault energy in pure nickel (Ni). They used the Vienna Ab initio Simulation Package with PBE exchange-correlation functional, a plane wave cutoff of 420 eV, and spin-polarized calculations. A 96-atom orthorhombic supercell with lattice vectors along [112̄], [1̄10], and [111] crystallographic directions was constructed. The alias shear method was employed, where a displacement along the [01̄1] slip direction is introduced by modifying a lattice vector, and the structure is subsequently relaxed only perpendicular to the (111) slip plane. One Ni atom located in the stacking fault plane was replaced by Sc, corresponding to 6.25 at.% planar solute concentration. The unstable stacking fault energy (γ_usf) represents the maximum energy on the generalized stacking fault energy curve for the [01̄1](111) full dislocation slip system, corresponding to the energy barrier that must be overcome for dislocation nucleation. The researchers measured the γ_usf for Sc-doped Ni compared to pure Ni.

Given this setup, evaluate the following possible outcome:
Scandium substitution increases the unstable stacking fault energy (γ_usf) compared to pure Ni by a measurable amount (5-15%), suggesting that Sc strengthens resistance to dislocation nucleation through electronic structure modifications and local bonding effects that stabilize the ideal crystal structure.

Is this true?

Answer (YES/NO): NO